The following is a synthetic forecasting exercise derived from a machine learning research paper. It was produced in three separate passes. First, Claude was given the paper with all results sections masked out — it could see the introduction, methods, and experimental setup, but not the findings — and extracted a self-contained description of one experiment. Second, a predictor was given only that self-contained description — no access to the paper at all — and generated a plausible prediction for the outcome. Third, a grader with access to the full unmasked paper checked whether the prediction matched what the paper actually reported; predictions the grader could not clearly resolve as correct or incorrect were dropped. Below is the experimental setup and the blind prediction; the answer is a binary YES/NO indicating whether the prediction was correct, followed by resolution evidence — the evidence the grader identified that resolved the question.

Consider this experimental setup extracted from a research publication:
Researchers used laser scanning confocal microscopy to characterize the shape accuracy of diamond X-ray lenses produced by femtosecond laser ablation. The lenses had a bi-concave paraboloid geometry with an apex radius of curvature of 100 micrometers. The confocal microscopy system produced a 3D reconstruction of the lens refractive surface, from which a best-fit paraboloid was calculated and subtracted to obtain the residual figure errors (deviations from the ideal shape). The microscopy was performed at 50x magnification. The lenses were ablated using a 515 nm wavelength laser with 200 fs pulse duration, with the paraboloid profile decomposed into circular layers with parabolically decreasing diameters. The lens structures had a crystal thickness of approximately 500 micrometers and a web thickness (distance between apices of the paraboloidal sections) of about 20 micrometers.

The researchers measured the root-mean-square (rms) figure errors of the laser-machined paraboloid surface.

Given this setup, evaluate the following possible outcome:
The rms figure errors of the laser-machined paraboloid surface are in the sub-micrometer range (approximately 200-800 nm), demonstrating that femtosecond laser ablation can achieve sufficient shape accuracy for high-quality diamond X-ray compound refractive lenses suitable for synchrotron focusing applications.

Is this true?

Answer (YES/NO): YES